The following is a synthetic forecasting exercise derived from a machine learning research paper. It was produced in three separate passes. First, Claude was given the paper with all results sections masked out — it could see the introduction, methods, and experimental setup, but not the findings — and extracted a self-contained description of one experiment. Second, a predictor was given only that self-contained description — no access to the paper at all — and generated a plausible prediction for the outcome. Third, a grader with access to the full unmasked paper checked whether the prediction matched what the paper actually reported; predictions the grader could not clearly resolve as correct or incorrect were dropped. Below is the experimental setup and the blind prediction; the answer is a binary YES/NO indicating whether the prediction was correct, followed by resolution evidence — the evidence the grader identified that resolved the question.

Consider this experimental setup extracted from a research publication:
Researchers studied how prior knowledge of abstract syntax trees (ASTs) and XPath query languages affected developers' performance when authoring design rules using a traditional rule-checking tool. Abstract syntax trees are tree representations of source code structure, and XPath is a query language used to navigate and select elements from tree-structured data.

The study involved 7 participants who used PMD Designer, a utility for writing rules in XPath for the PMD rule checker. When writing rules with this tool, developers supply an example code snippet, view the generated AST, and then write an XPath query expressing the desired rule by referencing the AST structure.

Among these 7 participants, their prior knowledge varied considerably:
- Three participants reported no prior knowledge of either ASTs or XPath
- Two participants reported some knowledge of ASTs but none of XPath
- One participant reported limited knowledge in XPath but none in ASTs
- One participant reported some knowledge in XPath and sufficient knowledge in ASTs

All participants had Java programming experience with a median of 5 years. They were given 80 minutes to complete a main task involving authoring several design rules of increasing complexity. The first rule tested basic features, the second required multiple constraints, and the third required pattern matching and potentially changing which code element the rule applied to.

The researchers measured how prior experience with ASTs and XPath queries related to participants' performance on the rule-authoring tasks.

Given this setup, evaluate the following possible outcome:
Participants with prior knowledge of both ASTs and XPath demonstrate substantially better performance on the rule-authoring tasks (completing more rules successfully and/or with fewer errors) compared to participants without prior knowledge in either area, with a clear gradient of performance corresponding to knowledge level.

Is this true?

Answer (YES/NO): NO